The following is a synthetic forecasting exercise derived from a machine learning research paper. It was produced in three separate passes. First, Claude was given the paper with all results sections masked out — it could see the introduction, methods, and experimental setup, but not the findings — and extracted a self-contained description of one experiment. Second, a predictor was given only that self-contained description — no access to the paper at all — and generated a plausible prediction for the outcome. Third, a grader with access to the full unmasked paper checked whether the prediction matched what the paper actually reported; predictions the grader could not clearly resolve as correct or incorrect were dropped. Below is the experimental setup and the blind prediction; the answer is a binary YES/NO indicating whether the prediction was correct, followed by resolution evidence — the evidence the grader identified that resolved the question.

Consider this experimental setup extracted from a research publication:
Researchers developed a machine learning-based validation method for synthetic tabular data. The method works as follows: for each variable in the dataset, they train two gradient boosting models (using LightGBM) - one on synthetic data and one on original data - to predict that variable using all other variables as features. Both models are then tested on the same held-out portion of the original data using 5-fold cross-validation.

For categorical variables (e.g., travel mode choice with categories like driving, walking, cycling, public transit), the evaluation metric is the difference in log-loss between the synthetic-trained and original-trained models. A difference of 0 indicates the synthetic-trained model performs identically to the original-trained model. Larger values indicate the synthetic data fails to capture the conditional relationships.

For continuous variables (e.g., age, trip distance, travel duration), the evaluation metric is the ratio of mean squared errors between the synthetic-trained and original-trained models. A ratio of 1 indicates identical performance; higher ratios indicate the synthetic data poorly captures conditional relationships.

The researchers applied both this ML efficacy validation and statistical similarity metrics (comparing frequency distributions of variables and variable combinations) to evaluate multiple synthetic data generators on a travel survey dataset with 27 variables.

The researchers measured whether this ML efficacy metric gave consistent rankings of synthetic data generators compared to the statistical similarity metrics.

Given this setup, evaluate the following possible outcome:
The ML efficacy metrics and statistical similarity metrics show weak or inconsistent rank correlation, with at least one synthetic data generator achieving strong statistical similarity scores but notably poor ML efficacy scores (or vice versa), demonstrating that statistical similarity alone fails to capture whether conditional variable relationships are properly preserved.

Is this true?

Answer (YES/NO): NO